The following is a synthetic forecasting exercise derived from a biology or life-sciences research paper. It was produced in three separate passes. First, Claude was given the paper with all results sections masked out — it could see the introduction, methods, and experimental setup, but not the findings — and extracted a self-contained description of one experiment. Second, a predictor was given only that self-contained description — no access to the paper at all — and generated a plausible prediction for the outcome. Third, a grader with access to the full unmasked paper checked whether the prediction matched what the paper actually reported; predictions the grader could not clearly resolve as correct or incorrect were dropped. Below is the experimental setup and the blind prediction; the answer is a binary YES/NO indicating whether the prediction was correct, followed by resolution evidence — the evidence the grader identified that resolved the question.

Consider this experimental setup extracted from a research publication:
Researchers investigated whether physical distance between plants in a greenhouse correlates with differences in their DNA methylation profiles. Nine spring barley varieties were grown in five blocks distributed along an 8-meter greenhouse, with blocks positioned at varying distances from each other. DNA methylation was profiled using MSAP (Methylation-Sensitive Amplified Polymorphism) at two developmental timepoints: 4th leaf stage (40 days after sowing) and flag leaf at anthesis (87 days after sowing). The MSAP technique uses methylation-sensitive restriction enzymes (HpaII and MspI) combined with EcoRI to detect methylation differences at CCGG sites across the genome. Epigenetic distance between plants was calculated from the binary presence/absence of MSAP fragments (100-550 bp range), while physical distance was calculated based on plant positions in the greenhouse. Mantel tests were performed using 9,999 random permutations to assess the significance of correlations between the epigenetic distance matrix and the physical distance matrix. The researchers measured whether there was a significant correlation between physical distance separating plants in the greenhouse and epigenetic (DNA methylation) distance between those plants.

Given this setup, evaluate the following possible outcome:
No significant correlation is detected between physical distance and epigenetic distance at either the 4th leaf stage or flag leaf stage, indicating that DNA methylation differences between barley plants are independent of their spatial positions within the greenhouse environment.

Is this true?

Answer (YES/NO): NO